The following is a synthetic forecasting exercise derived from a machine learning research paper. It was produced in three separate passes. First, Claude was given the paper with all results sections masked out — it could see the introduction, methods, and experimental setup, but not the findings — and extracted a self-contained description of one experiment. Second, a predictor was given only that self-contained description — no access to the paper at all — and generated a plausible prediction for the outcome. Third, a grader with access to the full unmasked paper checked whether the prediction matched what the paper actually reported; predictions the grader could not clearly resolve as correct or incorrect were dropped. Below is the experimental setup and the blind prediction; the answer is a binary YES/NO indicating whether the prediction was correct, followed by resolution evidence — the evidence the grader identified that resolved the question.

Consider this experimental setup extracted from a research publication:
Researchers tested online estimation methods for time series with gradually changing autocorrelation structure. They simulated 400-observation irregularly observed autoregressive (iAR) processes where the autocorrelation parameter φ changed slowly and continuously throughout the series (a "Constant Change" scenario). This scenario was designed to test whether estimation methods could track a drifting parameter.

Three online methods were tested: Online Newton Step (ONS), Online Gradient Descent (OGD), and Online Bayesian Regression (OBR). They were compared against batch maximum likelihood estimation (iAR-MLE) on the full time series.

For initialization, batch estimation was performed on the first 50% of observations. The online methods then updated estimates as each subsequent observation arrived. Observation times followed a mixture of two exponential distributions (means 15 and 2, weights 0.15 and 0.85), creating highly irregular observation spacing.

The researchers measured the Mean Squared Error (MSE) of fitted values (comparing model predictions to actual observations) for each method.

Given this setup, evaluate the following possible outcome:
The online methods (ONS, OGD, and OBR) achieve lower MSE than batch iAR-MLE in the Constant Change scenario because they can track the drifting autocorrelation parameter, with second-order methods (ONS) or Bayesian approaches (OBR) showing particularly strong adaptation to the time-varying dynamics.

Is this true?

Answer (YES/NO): NO